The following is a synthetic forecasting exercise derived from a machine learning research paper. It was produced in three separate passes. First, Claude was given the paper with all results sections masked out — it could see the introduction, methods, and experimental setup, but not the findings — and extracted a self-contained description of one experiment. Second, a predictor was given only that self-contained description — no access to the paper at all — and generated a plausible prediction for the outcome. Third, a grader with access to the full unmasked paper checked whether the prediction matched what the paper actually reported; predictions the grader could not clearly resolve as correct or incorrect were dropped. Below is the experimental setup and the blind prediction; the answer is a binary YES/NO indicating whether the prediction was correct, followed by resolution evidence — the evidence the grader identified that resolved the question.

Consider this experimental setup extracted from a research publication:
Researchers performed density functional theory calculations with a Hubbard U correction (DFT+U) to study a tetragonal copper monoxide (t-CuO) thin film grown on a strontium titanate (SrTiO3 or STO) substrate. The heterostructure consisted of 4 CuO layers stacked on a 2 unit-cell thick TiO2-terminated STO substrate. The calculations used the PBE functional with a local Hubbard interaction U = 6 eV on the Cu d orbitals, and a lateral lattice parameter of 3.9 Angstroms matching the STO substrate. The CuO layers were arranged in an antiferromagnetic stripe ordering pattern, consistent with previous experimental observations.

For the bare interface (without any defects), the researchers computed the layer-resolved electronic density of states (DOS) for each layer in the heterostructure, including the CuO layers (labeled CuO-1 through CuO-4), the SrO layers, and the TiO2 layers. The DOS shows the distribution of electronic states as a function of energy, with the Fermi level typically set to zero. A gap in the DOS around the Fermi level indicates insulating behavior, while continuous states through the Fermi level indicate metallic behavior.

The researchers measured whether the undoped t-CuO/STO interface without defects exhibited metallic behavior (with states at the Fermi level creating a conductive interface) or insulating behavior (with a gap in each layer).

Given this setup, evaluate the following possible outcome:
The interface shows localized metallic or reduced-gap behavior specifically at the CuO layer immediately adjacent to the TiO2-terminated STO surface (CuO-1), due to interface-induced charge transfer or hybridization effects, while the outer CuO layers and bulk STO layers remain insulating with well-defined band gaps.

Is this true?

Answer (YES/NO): NO